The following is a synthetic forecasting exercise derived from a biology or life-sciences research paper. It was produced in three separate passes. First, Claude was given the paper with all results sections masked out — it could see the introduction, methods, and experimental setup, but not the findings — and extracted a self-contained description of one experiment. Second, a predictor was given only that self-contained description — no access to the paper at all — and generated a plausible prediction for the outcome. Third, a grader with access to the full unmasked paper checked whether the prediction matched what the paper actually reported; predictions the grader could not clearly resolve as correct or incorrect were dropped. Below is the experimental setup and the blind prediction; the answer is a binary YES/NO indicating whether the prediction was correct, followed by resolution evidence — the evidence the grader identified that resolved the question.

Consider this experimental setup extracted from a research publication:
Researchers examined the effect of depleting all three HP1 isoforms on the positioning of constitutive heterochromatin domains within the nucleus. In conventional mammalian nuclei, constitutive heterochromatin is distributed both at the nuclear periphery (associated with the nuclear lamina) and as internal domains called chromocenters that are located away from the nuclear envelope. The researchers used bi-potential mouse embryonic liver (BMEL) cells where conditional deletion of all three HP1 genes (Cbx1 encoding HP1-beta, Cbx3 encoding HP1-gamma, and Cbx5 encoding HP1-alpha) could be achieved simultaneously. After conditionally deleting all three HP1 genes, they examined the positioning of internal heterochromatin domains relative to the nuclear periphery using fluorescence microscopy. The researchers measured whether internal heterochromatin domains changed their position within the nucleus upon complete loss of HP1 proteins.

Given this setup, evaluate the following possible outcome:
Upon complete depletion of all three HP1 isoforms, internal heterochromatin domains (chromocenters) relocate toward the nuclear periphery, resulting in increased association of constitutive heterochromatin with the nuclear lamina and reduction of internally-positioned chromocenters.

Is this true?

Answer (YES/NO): YES